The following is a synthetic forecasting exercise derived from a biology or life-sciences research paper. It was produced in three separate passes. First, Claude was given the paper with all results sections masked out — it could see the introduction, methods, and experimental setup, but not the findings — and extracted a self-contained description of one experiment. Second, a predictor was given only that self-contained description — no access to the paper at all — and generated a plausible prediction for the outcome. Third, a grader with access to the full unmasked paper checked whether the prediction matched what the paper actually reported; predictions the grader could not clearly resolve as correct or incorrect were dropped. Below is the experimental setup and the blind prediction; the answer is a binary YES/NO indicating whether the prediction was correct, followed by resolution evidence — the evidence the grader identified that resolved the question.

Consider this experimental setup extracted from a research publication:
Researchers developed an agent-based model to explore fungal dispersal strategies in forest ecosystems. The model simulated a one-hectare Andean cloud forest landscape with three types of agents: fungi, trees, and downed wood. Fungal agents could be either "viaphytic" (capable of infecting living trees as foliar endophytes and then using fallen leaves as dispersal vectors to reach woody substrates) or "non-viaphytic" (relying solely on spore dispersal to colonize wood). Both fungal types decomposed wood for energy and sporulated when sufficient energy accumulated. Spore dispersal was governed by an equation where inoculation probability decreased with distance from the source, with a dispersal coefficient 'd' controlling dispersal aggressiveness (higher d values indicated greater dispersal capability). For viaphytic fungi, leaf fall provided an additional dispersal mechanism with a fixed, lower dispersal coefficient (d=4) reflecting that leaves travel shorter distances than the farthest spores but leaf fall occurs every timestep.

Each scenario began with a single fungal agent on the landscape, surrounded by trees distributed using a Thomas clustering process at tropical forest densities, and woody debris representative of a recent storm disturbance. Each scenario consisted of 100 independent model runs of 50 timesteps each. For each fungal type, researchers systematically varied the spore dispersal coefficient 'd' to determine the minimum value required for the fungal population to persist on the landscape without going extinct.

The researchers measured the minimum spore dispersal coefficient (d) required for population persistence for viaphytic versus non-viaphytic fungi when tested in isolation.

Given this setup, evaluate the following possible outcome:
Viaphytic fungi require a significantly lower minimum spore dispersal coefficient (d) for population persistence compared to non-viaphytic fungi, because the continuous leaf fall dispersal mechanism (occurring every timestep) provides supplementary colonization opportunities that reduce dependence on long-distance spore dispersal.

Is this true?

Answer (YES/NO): YES